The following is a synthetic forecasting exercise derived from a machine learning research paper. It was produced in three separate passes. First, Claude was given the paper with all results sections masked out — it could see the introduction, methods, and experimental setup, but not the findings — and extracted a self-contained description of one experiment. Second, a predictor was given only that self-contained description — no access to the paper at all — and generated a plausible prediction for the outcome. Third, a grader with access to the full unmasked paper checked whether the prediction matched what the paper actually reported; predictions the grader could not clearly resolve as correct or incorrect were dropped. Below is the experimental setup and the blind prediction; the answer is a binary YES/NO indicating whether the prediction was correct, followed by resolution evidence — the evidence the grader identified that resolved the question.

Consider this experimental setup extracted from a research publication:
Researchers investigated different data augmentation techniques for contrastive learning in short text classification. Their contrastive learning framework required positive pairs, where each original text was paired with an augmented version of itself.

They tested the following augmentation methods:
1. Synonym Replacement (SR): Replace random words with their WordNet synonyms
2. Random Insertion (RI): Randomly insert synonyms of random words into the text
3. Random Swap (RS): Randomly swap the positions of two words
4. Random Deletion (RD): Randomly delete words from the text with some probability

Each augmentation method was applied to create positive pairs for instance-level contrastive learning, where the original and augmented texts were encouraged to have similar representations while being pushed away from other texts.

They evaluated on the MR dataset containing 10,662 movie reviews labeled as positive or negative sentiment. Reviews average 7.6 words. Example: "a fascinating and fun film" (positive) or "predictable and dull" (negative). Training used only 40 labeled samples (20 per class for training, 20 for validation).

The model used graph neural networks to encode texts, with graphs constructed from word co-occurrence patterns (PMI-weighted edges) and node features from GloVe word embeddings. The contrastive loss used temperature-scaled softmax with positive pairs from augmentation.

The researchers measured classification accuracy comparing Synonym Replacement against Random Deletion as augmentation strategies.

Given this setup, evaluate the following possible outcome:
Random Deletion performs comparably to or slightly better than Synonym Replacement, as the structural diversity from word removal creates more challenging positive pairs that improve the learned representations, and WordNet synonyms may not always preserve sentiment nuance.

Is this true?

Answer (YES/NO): NO